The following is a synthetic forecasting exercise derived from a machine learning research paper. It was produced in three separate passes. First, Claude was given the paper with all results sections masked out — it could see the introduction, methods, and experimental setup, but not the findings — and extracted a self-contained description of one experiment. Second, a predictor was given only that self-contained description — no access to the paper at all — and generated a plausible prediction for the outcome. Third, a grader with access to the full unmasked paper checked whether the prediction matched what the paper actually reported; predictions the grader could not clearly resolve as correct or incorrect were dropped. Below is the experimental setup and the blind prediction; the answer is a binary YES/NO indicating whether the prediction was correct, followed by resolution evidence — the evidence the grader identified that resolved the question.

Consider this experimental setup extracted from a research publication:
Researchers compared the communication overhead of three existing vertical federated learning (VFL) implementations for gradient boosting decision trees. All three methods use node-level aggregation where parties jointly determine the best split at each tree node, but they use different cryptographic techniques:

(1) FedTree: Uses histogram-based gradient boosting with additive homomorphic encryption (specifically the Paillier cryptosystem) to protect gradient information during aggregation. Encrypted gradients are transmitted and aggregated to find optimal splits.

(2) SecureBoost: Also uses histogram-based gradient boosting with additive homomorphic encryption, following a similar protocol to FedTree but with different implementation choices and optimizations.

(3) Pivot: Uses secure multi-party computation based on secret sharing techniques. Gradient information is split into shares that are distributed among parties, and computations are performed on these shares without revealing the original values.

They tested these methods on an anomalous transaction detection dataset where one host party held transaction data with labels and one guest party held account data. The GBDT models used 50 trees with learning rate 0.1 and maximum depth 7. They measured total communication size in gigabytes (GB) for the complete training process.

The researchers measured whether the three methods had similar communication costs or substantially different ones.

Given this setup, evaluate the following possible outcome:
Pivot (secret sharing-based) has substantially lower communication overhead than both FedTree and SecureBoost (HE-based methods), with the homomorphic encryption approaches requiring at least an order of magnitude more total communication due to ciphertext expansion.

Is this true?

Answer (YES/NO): NO